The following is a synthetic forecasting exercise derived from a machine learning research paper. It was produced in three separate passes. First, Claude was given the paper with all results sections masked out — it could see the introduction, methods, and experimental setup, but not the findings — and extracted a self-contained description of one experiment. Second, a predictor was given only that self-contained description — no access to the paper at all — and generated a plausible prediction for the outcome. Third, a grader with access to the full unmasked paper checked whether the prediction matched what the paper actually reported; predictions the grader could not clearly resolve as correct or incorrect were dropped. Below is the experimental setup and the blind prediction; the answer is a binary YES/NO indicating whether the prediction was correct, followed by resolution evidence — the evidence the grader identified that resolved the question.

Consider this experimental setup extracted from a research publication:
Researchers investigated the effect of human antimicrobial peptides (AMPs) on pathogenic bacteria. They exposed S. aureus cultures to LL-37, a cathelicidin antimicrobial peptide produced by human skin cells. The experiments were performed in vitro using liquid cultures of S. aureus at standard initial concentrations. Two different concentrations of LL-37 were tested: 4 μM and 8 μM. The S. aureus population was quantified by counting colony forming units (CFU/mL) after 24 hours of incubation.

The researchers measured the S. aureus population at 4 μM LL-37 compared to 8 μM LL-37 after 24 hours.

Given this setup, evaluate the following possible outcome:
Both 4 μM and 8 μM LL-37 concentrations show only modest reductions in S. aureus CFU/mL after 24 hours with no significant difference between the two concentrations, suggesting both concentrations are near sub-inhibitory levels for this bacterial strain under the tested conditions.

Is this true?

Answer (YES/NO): NO